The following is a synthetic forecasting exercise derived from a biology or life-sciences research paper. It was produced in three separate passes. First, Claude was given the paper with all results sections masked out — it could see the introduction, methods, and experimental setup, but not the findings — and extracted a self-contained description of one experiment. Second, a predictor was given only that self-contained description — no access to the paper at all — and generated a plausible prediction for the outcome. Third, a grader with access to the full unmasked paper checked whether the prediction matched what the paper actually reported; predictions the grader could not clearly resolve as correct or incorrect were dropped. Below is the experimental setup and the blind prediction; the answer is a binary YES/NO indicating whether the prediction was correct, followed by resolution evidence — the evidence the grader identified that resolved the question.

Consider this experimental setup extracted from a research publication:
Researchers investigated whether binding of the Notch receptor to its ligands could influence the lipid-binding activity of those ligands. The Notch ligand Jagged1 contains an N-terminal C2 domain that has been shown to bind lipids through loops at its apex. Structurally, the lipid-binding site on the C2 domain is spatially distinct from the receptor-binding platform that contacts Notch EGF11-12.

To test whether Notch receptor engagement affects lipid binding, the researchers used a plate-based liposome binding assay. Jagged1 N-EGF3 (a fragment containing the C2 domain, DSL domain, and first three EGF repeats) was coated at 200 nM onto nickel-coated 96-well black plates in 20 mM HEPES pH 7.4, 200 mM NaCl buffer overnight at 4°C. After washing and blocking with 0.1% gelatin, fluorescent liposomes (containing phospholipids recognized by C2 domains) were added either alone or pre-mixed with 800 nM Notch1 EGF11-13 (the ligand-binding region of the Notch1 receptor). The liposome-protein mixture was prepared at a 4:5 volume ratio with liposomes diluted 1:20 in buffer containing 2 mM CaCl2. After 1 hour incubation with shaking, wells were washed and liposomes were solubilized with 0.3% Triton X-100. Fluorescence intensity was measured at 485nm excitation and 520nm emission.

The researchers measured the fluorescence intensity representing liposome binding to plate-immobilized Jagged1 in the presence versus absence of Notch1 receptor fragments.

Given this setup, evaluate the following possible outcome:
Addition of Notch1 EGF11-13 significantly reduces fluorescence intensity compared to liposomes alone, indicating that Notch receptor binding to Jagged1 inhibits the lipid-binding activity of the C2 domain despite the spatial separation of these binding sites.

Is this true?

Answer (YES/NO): NO